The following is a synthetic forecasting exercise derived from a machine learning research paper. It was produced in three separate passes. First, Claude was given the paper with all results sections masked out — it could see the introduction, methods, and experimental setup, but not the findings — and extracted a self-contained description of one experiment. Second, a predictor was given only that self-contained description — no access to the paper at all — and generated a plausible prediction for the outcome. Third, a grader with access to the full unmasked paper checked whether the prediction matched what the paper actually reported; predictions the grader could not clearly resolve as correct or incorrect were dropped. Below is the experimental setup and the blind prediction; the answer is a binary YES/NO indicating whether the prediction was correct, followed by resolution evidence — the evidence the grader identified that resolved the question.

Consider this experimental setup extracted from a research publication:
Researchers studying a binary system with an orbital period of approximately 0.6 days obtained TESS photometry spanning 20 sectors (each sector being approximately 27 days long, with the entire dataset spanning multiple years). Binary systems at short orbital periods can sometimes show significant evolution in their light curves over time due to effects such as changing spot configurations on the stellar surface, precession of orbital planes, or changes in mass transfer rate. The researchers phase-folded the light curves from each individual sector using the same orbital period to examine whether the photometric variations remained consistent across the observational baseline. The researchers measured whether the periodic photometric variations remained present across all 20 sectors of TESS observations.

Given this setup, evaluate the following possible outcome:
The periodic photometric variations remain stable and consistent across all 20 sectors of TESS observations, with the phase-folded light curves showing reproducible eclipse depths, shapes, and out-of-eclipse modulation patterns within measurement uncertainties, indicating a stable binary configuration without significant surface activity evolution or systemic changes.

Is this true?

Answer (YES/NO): NO